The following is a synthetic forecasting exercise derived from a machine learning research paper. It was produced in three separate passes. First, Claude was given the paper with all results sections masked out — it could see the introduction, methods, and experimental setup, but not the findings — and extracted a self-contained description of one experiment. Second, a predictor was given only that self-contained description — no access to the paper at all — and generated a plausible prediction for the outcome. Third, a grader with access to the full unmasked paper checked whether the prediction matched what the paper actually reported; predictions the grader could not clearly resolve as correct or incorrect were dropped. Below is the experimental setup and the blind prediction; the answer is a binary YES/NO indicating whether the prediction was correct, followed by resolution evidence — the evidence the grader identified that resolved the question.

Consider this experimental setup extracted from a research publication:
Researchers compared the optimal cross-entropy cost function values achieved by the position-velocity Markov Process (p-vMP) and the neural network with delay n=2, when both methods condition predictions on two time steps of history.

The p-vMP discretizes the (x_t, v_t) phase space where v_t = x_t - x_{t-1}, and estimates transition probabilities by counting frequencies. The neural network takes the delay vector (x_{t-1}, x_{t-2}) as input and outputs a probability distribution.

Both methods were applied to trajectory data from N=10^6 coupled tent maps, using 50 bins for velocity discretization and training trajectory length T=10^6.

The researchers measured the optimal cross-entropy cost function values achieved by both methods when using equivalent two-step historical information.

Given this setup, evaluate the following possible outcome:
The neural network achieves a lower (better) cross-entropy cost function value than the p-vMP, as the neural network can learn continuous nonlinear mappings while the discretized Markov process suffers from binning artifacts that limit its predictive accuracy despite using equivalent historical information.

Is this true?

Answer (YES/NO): NO